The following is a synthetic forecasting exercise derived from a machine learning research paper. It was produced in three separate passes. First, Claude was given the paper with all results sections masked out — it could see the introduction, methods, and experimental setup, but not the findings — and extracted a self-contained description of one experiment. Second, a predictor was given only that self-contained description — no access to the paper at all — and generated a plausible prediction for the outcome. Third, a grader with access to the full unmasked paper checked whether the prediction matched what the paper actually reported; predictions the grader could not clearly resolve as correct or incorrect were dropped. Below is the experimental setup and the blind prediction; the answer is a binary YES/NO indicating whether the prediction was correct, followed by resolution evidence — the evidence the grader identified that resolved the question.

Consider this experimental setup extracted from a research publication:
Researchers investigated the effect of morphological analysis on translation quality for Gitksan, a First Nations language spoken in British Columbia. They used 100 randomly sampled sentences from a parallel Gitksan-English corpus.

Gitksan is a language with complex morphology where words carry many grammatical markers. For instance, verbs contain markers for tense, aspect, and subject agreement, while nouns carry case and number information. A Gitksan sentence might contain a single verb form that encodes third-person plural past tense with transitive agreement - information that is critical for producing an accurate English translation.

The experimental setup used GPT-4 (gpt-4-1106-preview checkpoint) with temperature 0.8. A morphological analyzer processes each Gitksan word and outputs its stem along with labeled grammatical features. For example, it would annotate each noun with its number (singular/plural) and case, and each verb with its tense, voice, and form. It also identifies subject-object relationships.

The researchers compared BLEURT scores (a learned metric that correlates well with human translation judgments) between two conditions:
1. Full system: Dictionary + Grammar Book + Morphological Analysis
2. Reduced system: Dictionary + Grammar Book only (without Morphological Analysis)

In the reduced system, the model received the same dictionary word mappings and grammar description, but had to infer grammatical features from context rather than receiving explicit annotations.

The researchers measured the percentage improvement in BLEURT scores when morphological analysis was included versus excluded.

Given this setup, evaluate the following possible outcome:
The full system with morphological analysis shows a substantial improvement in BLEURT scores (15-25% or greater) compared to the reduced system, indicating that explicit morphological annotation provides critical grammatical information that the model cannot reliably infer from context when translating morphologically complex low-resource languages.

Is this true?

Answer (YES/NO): YES